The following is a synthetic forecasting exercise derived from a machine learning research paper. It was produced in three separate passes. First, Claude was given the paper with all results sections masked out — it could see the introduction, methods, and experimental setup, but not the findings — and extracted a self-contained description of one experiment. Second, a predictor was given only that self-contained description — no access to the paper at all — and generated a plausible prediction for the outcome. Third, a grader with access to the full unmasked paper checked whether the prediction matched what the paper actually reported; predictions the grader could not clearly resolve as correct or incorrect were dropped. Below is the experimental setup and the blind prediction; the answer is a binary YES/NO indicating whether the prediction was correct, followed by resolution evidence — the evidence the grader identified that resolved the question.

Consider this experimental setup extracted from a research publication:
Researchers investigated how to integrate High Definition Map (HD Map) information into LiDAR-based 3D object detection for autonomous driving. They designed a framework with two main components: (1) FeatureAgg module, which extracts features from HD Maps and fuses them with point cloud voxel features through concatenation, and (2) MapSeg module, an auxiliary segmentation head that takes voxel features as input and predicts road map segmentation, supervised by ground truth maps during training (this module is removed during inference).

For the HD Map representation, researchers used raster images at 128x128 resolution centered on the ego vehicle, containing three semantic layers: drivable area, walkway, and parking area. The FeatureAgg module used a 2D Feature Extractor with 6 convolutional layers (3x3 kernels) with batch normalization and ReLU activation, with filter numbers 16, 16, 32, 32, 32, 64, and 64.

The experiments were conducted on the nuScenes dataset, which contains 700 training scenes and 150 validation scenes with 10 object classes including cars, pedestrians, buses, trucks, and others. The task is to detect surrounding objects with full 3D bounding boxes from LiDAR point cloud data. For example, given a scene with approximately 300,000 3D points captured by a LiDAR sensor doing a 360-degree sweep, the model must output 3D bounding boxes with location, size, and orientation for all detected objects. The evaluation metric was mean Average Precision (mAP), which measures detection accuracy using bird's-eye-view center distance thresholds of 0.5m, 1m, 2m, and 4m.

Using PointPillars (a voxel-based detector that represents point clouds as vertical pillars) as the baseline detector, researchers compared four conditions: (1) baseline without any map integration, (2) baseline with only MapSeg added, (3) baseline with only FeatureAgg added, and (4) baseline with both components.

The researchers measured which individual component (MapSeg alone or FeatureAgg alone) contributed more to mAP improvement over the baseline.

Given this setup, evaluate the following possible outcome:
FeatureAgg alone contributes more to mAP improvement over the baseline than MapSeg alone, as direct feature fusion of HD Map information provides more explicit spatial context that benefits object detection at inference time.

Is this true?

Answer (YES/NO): YES